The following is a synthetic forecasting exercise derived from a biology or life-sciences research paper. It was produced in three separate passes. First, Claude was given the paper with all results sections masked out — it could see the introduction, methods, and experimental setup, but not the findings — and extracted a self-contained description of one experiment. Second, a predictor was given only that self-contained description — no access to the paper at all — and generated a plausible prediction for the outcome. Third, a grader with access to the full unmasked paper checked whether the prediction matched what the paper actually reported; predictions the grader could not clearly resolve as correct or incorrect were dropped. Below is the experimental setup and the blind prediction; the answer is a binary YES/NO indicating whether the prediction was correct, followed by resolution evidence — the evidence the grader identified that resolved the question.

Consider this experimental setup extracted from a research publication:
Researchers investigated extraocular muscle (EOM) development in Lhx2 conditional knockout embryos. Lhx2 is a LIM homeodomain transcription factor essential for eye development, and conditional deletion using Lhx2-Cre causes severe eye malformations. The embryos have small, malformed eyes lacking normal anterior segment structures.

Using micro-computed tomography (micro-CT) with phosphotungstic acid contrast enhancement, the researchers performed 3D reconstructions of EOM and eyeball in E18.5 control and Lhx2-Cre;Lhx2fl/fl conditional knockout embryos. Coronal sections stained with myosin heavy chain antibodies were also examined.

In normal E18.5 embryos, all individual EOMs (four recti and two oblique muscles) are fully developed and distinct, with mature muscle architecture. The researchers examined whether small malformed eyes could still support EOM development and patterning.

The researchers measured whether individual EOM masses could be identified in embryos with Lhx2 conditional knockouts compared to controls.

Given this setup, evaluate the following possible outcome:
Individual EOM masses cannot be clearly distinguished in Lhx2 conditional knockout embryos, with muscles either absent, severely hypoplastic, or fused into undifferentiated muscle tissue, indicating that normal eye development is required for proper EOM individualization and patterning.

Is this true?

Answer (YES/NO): NO